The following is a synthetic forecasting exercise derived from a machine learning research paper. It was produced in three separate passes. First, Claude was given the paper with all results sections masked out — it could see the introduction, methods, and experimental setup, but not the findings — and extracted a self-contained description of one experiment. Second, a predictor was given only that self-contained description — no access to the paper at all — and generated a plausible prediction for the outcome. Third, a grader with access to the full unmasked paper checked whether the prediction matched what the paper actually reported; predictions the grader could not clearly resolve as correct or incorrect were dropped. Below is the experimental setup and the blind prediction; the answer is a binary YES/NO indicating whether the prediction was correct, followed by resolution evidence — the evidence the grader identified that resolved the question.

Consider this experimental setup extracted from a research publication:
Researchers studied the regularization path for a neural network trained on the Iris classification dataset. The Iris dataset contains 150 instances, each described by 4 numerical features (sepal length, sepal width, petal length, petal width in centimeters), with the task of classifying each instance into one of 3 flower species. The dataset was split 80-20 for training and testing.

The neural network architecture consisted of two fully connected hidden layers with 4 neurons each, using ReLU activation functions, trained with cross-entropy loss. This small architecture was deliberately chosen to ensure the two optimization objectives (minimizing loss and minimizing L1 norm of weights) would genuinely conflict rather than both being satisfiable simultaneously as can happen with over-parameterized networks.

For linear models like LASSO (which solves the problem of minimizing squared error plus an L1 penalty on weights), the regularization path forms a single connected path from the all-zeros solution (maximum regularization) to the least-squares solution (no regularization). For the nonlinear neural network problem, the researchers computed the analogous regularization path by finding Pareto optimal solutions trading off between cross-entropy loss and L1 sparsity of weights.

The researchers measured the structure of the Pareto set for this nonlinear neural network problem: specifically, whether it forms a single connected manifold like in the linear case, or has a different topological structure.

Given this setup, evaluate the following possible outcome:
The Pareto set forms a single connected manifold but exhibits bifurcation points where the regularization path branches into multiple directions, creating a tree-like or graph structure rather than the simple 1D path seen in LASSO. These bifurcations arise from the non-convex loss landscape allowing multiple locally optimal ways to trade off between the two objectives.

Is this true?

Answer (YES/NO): NO